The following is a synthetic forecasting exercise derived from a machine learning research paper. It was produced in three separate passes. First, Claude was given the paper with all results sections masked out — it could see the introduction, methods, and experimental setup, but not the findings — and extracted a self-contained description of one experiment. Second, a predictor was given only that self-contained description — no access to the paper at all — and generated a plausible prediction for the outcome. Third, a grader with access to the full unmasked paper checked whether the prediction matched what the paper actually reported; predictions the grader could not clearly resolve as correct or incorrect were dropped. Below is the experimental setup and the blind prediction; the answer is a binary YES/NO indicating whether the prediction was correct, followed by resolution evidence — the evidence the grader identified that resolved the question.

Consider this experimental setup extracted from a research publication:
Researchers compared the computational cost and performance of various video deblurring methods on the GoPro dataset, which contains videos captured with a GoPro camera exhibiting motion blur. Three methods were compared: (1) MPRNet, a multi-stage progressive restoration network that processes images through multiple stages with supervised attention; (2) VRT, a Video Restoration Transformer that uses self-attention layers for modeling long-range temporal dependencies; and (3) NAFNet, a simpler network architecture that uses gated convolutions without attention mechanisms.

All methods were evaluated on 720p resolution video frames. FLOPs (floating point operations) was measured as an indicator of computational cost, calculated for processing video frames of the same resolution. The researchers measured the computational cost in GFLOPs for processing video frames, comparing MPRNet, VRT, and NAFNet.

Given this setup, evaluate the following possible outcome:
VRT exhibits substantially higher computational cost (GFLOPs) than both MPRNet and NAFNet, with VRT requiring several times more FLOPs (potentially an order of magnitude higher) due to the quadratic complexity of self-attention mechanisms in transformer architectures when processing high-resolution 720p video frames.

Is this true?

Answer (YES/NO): NO